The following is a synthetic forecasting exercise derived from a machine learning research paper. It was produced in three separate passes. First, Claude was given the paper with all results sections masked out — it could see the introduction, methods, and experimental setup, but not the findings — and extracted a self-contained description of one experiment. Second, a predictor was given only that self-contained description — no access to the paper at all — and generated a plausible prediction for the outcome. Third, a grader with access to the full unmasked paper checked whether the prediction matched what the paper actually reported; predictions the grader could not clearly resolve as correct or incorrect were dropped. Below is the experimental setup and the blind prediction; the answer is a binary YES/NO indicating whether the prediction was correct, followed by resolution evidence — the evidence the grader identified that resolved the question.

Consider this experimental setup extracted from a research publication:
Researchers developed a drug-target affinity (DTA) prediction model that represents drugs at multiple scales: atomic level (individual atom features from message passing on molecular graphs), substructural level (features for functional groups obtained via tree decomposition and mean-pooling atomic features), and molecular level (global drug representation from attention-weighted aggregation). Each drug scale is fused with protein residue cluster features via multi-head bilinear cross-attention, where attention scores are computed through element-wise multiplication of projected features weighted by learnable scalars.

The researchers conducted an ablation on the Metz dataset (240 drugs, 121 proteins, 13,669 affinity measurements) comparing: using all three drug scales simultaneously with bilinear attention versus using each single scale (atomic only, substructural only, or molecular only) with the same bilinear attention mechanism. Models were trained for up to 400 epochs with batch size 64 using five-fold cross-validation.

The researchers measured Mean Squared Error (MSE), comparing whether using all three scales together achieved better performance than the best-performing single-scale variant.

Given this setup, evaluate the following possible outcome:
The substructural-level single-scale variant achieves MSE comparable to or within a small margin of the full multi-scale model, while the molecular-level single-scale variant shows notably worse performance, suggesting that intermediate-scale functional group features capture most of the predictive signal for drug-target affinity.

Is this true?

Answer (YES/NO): NO